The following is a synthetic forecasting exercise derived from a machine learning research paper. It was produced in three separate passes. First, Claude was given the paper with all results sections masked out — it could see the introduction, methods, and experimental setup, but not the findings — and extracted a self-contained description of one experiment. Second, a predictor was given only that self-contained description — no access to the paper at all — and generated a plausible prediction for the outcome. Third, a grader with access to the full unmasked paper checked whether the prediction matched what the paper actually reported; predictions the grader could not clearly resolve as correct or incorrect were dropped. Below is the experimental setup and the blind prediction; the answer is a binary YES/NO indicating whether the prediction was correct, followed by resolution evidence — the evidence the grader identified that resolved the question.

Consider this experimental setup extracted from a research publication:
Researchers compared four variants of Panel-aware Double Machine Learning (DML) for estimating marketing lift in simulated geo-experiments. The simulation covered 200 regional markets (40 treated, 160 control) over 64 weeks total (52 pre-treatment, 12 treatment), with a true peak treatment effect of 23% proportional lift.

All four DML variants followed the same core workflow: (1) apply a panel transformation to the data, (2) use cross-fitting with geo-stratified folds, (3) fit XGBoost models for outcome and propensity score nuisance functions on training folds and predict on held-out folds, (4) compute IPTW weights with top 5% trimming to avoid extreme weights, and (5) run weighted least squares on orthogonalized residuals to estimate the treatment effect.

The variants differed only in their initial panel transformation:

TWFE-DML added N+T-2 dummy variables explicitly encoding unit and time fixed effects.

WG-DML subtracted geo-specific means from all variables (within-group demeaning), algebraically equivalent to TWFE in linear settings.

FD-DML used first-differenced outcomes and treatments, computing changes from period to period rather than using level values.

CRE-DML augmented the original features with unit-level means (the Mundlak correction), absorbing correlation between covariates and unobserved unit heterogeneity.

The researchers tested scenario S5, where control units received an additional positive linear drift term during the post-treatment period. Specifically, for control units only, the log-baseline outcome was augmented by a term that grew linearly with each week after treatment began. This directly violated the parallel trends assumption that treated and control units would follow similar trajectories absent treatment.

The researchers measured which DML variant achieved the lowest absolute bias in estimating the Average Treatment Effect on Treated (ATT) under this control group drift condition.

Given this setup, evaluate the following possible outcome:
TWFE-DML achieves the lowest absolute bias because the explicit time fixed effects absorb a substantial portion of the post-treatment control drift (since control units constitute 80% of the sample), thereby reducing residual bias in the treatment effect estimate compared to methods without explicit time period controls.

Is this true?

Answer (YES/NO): NO